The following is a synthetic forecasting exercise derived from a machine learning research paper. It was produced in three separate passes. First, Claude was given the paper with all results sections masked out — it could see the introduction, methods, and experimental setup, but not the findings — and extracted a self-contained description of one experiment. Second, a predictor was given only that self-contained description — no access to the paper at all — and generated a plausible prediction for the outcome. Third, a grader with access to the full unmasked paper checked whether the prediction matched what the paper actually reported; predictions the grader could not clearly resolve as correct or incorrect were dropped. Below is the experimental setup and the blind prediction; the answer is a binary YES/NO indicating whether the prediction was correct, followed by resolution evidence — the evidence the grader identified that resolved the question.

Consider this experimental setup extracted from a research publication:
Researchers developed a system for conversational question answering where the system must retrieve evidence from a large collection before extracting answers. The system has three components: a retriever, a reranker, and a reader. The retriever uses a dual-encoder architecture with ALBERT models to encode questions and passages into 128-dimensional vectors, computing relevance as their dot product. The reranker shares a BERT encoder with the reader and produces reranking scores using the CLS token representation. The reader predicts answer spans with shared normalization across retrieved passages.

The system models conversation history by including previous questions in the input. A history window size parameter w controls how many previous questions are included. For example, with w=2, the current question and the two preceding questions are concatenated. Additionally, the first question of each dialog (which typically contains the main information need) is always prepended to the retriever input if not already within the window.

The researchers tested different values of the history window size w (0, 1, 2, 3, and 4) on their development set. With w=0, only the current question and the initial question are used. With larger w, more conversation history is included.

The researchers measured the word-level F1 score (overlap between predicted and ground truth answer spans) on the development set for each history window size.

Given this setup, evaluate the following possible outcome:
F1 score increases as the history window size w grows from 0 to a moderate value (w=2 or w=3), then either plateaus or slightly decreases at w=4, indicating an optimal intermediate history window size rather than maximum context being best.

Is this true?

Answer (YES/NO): NO